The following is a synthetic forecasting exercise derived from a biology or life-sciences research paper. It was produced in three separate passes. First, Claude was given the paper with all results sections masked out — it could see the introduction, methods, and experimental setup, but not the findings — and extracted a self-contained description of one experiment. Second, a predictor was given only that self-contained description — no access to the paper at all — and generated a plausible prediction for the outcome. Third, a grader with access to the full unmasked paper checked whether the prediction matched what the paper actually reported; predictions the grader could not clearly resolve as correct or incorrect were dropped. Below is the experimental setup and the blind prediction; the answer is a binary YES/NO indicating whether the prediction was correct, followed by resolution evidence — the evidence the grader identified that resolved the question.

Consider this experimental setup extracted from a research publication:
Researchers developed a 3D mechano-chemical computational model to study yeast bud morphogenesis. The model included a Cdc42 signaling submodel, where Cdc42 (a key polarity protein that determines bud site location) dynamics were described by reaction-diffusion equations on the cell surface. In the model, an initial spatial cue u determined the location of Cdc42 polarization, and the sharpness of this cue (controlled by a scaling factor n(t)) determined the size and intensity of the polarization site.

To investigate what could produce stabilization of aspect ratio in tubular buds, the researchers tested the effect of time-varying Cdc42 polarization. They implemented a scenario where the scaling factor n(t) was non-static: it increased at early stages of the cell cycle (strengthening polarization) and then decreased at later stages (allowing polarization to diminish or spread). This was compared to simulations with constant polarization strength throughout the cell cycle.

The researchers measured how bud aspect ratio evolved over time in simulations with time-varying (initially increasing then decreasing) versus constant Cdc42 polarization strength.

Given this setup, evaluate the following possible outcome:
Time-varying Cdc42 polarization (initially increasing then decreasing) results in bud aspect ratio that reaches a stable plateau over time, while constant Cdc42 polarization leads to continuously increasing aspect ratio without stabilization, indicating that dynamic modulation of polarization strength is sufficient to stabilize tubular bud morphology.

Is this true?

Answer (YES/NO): YES